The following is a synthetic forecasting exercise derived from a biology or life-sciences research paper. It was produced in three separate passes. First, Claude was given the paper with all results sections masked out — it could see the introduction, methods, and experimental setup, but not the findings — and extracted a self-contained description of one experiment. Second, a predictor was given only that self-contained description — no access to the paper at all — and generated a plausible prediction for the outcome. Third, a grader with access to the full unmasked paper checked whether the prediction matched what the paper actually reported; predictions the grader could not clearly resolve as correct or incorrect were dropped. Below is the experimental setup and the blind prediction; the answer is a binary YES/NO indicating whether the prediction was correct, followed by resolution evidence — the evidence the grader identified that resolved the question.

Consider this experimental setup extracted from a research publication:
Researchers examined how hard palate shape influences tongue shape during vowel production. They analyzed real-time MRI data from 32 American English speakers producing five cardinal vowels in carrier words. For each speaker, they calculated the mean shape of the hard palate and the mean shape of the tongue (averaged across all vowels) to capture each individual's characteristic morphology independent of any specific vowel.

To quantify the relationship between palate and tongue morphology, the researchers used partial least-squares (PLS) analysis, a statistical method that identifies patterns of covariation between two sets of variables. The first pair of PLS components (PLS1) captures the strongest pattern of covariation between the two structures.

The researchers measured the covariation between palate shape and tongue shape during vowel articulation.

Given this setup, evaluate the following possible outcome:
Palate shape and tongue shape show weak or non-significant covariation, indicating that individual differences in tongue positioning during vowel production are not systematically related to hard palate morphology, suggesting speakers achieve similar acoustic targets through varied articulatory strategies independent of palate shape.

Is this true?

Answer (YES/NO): NO